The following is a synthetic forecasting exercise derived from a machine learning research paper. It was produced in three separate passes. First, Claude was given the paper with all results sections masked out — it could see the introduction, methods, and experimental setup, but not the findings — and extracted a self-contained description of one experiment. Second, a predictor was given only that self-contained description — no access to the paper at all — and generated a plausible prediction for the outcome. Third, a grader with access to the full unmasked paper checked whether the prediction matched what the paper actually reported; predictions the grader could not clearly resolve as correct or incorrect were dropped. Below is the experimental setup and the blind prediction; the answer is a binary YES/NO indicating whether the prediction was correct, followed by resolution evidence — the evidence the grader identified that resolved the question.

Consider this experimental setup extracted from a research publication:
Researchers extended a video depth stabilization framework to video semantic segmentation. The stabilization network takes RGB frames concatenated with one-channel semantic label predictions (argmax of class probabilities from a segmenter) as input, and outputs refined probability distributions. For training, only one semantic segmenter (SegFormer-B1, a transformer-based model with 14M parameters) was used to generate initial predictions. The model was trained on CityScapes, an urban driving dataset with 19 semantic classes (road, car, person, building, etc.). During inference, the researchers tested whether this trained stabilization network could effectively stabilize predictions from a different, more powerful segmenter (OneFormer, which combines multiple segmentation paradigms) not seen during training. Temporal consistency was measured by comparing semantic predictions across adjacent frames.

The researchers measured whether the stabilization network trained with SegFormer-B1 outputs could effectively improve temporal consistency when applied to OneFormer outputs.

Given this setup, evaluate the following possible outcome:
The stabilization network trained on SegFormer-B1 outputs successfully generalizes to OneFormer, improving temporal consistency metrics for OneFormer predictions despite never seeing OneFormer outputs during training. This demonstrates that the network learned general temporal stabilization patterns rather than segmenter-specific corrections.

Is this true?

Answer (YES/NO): YES